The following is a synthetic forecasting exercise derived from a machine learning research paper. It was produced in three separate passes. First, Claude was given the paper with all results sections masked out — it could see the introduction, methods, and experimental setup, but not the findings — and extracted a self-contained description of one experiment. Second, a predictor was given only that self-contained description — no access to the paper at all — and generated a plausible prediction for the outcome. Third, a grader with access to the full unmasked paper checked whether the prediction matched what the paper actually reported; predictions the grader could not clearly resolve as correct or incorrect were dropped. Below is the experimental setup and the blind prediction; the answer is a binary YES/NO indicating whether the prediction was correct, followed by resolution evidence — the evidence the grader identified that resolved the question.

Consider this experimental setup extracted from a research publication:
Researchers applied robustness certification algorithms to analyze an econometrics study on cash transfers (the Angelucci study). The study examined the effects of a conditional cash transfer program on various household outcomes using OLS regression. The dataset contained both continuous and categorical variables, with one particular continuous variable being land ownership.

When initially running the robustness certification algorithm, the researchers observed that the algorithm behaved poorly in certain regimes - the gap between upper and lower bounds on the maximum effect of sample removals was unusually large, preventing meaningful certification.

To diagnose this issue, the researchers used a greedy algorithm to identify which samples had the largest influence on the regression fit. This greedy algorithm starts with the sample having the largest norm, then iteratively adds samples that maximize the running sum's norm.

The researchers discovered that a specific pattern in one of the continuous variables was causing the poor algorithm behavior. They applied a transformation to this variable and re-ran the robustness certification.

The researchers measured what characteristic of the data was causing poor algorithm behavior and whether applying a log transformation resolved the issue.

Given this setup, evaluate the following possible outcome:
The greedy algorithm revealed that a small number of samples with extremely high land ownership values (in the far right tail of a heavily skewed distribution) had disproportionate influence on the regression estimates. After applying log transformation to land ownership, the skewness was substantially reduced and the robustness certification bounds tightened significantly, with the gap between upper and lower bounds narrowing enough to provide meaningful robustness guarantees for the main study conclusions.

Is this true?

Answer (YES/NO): YES